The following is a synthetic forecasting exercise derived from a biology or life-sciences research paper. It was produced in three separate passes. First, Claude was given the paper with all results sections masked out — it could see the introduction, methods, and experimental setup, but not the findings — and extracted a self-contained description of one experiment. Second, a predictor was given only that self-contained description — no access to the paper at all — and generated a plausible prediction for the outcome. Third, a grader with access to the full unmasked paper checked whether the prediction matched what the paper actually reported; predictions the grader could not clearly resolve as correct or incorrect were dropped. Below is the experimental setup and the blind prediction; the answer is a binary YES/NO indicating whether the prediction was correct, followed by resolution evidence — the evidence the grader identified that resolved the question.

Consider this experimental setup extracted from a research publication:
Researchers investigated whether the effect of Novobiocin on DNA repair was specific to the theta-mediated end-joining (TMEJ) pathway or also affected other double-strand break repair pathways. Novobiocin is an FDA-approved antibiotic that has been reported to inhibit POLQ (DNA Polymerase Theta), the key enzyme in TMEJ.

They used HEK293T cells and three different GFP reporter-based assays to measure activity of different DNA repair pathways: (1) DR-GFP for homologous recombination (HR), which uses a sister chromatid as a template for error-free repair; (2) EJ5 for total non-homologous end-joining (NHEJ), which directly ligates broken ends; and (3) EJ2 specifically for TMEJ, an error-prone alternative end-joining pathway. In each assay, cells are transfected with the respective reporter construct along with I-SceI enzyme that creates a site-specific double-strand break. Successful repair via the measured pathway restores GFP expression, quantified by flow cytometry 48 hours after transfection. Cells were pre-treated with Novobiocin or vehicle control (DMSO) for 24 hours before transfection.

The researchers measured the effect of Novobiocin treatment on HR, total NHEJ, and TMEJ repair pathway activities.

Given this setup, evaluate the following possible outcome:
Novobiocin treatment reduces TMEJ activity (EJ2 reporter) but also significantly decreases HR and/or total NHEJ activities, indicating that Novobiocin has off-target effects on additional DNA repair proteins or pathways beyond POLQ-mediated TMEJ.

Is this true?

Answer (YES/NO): NO